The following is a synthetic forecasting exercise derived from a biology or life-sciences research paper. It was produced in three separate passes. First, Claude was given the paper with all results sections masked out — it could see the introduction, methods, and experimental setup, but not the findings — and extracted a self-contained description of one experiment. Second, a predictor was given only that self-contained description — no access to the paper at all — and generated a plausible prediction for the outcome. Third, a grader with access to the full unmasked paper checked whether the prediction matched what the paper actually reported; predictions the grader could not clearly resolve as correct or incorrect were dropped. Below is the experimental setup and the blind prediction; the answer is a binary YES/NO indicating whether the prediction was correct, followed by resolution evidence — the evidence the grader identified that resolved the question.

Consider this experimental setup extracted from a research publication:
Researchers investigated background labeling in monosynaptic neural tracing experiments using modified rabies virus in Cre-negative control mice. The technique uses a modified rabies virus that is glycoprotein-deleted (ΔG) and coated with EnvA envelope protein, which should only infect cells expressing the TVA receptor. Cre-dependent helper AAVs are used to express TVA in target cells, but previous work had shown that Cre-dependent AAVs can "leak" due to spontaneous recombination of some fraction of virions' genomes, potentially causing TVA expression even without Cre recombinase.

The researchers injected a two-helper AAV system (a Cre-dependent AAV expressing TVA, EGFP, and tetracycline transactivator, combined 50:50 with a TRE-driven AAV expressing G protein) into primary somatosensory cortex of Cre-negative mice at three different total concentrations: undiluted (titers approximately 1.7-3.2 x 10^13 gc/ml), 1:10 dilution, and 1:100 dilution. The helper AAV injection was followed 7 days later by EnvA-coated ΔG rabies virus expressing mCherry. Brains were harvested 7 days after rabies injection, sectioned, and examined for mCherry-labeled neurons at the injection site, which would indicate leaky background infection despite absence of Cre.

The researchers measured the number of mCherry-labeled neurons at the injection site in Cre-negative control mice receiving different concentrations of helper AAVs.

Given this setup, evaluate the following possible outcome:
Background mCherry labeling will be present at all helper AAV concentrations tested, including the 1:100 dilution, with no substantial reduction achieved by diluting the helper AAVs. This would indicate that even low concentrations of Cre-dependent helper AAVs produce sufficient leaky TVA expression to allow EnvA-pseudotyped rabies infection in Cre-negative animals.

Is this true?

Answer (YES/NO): NO